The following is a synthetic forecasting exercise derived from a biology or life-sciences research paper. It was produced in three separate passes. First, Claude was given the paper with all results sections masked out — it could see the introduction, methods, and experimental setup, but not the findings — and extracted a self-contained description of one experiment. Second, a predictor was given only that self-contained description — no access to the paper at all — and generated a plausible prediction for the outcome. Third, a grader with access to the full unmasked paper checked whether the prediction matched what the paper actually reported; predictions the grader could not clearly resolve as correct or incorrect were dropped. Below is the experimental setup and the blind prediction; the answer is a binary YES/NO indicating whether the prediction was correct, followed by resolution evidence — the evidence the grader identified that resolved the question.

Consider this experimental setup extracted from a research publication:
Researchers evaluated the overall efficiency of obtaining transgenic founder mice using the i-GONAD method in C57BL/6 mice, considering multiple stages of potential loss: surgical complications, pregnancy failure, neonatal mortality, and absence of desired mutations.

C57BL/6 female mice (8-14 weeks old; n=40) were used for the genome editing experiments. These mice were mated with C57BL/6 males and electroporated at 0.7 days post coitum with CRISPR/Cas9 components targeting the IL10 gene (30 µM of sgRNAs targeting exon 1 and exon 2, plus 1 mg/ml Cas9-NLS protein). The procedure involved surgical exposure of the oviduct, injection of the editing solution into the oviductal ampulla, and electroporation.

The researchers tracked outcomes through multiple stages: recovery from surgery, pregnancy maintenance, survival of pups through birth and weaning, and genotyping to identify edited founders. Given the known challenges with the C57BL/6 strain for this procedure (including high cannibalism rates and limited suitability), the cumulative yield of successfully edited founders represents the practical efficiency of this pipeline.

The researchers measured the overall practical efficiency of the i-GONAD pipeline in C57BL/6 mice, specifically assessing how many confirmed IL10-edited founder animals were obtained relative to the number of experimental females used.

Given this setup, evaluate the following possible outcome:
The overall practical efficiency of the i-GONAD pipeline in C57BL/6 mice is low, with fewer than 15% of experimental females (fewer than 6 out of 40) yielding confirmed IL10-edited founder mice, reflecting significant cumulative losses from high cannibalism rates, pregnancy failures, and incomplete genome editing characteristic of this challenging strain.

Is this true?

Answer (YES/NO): YES